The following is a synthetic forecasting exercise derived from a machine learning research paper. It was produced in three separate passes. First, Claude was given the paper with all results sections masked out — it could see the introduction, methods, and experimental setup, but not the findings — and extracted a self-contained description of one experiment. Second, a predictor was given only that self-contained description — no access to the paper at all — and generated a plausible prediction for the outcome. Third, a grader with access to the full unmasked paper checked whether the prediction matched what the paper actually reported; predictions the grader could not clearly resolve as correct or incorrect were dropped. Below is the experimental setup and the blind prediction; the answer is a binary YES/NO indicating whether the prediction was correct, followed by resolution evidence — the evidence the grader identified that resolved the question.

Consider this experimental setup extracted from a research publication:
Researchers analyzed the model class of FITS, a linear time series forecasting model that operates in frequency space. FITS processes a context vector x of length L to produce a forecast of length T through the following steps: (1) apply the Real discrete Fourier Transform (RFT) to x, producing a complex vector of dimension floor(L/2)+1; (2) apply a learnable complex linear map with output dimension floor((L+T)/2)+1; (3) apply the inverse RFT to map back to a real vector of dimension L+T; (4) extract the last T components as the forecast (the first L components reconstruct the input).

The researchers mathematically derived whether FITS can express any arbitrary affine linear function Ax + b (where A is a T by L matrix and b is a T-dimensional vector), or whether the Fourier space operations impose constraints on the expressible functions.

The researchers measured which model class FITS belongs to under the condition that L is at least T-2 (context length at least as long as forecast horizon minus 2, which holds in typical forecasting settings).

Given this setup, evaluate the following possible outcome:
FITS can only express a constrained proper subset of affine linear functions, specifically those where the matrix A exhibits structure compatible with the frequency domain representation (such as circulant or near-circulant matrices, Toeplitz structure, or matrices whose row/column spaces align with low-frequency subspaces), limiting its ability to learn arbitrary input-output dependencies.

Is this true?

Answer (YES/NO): NO